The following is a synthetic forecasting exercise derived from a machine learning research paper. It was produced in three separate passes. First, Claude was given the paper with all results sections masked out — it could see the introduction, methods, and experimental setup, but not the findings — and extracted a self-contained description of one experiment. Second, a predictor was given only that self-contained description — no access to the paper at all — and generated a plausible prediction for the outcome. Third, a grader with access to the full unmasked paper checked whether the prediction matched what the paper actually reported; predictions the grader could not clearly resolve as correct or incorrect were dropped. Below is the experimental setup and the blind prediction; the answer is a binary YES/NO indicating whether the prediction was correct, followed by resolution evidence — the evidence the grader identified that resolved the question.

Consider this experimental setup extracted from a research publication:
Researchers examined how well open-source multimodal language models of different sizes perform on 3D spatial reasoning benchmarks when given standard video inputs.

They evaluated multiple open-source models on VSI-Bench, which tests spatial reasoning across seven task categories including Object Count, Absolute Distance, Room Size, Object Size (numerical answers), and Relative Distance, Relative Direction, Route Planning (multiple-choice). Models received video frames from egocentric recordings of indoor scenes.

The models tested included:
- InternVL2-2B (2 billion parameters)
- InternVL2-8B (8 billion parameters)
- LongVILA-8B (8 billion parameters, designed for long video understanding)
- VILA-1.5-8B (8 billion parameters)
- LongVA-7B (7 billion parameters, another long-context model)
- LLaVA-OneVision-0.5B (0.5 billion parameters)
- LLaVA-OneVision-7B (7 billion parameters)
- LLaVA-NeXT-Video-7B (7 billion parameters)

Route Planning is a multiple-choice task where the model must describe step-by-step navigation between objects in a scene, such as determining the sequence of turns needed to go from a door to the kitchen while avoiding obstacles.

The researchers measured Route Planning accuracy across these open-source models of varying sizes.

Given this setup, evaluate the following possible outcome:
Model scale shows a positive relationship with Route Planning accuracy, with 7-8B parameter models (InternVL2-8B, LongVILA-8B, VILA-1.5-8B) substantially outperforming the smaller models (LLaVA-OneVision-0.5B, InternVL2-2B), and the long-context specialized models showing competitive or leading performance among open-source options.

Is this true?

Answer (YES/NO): NO